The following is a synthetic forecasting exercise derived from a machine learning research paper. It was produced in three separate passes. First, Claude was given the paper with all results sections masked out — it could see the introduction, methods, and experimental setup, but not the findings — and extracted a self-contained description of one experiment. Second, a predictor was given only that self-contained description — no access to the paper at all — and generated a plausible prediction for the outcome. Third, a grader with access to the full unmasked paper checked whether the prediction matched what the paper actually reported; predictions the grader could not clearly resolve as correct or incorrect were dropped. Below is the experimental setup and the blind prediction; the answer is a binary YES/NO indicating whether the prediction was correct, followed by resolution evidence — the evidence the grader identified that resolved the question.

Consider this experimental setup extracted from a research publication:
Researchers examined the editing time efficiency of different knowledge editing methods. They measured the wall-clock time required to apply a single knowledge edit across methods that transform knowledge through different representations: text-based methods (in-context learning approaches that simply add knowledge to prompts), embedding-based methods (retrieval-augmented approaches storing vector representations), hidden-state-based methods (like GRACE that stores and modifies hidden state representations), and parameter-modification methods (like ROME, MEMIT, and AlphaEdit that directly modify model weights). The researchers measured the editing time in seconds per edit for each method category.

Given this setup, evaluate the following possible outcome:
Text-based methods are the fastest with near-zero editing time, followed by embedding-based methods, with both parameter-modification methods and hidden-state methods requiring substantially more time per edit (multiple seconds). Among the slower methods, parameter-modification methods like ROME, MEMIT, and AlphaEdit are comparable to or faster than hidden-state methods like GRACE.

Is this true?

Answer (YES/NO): NO